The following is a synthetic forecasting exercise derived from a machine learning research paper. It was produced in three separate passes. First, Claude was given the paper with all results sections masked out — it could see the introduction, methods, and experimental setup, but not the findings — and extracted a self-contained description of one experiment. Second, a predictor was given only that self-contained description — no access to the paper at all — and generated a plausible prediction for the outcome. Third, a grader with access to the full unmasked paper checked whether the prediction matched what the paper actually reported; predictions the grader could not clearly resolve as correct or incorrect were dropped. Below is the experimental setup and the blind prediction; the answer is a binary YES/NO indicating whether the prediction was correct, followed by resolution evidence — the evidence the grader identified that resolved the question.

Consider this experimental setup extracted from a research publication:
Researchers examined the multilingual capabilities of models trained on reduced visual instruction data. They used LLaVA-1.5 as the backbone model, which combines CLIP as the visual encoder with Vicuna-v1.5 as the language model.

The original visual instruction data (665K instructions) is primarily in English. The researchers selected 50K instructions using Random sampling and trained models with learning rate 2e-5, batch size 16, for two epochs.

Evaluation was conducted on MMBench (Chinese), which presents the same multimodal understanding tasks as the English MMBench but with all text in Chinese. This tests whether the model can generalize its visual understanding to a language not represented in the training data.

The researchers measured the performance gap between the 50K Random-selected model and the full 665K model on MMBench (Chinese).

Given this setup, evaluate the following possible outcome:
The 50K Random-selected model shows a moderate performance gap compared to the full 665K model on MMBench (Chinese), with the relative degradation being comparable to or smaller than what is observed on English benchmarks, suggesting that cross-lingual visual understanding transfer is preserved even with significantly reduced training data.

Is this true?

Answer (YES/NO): NO